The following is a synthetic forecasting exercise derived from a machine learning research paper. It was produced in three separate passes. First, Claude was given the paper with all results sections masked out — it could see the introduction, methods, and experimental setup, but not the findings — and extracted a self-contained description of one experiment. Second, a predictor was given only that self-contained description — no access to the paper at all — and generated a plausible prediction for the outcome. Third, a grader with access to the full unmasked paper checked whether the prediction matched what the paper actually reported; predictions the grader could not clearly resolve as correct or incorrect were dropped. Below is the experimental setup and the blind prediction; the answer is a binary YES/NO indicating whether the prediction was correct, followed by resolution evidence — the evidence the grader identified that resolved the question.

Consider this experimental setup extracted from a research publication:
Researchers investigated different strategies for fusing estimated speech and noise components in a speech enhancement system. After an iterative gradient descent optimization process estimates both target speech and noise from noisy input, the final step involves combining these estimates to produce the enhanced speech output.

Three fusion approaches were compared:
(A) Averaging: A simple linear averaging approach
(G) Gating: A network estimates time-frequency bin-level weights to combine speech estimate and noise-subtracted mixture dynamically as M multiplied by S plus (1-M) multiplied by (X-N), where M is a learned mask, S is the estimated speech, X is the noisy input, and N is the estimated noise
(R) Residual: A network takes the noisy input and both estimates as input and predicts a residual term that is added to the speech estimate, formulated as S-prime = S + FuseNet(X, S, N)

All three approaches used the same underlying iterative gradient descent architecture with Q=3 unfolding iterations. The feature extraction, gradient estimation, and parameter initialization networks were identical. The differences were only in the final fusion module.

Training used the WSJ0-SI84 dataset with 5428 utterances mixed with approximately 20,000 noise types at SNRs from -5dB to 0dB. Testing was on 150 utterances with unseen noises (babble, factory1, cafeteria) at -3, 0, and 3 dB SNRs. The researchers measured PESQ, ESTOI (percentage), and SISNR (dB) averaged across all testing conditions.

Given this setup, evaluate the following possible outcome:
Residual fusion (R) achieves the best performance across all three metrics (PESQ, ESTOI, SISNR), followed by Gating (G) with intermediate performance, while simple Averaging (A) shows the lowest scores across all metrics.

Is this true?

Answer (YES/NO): YES